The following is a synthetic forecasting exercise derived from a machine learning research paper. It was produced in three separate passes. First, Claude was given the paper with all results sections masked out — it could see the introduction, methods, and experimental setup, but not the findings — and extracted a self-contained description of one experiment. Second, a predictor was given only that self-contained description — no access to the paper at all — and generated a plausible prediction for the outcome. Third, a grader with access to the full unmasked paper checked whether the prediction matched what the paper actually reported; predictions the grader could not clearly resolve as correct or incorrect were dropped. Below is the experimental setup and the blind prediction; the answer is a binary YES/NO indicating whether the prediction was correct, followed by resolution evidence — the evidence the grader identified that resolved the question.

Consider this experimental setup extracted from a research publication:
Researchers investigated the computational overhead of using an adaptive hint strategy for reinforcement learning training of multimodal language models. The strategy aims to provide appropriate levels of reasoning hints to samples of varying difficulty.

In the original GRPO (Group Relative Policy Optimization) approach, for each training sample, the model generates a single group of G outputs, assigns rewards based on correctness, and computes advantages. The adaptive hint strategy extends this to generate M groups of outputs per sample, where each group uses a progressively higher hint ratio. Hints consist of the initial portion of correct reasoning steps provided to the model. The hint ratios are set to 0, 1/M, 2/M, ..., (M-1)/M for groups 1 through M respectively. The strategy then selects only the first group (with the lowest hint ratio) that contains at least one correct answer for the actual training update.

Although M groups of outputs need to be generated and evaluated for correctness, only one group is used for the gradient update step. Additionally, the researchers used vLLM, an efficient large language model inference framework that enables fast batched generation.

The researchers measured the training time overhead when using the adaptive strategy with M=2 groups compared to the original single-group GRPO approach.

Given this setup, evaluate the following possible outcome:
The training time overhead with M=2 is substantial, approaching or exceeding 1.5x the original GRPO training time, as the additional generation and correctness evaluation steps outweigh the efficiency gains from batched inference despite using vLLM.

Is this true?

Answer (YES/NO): NO